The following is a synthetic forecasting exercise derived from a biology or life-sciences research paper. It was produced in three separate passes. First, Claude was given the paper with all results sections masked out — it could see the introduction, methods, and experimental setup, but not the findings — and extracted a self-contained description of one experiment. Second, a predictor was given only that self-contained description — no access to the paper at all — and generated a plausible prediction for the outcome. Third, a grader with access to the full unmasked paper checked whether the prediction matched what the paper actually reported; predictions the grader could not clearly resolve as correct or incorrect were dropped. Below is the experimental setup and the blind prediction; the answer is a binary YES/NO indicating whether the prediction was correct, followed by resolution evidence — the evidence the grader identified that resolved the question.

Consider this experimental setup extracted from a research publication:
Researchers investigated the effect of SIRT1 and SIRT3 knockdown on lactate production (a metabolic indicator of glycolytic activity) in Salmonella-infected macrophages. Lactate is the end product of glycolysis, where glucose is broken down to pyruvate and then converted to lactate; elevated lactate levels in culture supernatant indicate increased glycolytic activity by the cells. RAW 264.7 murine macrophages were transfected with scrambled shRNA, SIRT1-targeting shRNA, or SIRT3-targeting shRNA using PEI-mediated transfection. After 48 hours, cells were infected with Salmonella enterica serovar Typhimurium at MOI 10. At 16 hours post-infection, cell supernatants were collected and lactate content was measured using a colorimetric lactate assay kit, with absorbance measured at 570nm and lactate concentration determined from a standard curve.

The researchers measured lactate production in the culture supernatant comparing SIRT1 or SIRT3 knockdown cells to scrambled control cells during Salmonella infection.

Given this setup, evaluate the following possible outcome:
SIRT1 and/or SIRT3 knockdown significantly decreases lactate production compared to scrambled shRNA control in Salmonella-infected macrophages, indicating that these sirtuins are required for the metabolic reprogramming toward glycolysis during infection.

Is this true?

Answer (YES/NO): NO